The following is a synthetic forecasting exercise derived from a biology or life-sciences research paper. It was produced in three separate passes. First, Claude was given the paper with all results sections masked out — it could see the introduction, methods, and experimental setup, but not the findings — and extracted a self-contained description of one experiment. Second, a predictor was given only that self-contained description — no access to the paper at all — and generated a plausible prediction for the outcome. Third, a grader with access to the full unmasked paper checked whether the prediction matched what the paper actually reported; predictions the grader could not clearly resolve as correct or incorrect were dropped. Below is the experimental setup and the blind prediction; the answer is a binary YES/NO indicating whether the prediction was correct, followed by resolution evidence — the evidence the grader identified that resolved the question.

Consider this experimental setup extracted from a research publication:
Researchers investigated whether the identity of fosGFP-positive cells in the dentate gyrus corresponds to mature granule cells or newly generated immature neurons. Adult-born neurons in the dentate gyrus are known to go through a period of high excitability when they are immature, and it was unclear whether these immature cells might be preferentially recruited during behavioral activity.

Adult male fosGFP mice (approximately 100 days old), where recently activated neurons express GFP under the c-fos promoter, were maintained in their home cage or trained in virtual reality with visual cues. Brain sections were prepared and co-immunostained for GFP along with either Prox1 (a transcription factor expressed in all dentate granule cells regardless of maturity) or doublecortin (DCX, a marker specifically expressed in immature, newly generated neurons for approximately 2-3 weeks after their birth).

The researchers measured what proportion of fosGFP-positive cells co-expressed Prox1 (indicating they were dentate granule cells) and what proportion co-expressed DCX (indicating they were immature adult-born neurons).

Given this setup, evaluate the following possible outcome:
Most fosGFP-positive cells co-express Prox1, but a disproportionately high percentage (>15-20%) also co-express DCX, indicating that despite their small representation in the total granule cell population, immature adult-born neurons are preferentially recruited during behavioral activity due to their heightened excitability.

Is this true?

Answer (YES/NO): NO